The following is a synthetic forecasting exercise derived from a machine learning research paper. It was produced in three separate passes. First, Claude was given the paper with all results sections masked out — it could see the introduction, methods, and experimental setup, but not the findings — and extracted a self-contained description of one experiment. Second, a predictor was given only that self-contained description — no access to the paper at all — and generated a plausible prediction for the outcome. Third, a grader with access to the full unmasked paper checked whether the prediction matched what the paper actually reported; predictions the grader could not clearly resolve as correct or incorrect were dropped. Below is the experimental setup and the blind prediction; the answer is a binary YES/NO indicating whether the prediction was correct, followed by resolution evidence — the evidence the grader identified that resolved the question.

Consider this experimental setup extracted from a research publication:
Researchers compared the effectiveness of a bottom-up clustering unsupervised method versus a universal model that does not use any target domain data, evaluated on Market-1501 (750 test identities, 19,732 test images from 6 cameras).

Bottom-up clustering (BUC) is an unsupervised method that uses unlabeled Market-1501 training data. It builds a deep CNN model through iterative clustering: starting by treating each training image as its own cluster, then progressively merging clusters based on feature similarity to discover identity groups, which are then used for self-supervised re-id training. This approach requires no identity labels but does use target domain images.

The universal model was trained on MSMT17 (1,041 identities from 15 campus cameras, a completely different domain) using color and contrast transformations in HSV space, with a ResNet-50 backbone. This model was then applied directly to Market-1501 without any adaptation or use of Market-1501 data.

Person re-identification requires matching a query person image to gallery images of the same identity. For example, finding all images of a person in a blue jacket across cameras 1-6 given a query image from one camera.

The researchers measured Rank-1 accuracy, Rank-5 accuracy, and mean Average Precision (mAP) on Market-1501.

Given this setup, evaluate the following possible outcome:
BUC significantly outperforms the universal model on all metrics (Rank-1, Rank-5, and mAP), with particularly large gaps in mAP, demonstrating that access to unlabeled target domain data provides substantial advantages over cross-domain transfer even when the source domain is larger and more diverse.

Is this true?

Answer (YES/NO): NO